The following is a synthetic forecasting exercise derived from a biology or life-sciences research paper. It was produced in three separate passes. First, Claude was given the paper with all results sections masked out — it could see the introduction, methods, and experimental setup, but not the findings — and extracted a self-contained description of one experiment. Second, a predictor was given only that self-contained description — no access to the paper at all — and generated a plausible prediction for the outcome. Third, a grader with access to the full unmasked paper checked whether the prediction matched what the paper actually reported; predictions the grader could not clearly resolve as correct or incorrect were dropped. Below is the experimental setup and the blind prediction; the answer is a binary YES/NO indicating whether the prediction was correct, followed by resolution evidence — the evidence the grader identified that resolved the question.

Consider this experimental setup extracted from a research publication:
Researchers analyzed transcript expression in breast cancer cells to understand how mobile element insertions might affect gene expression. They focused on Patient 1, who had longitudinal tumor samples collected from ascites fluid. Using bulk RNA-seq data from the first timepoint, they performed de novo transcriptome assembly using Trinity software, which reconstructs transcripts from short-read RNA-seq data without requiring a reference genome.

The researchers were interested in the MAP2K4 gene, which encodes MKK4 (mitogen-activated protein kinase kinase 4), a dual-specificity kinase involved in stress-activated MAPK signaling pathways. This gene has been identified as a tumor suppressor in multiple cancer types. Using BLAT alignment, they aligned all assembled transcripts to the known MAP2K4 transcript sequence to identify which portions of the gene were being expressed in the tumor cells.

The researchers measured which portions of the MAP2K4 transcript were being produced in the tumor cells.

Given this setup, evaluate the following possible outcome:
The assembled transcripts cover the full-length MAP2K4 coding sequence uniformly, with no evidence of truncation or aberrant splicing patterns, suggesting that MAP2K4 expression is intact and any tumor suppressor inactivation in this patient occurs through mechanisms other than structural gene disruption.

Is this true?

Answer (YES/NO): NO